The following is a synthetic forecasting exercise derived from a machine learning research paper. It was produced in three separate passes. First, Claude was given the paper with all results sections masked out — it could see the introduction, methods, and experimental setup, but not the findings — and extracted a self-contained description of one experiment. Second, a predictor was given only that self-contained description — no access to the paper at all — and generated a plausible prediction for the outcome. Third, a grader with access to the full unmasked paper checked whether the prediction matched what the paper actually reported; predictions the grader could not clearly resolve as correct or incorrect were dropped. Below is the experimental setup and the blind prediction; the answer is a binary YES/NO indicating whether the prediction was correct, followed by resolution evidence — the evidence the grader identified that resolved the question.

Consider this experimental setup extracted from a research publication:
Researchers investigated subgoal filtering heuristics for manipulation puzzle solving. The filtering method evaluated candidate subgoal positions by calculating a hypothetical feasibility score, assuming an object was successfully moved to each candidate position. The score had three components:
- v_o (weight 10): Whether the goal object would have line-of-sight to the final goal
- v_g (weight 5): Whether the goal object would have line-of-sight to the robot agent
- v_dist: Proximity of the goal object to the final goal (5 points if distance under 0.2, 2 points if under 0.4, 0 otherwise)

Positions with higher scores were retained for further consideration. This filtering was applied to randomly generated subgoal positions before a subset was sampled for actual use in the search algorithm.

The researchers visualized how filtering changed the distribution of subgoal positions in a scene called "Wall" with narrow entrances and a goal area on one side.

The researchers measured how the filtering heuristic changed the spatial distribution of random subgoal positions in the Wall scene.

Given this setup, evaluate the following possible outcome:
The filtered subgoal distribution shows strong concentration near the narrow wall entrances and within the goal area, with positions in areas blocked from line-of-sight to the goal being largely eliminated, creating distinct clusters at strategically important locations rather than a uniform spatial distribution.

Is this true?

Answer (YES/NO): NO